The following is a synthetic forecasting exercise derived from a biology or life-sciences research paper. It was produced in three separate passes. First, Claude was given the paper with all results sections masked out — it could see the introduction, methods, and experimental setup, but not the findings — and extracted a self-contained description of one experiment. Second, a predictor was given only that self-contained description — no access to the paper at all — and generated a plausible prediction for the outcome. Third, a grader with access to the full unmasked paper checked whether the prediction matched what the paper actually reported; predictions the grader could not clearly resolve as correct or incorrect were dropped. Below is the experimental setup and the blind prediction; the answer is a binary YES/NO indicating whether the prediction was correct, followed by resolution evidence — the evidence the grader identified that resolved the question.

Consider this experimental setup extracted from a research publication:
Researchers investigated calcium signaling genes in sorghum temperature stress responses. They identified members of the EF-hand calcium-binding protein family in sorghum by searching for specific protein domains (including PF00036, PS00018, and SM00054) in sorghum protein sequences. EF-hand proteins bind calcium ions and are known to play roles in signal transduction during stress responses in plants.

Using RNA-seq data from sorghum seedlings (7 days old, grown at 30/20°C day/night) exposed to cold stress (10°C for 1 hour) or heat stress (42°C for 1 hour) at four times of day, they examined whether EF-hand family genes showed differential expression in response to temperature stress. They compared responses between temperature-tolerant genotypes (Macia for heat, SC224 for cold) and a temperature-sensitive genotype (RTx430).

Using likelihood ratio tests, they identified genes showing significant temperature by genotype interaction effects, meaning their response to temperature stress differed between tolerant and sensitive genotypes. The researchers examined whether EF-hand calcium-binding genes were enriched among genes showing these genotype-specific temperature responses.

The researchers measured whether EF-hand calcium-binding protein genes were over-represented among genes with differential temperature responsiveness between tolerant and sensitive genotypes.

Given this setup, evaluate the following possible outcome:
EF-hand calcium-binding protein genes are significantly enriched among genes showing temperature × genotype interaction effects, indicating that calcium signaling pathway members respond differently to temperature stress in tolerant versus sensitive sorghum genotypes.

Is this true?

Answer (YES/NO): YES